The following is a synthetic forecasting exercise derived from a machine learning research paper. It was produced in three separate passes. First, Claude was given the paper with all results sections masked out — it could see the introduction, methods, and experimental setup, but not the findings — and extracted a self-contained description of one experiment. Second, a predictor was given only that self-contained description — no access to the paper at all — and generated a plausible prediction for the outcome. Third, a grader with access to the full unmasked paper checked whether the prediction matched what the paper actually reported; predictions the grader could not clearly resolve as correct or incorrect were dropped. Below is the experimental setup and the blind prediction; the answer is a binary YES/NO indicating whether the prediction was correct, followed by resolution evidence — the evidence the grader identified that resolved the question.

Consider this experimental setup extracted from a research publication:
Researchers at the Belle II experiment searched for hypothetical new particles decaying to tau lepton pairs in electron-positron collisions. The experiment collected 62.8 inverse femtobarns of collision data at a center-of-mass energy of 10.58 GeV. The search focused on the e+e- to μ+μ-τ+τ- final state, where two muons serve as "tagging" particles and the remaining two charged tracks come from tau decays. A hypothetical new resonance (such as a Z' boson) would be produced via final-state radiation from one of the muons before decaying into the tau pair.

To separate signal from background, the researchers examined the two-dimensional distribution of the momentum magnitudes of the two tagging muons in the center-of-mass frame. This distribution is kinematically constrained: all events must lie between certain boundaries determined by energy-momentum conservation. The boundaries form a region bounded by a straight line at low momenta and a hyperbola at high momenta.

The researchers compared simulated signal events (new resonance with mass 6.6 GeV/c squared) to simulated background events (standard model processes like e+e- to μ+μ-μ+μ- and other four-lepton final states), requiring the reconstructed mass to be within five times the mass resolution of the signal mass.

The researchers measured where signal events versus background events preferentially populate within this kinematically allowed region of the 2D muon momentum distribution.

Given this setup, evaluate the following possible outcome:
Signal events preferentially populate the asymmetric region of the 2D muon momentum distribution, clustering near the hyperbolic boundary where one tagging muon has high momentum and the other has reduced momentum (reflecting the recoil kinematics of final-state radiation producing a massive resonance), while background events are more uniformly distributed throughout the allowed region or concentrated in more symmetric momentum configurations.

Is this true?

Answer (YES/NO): NO